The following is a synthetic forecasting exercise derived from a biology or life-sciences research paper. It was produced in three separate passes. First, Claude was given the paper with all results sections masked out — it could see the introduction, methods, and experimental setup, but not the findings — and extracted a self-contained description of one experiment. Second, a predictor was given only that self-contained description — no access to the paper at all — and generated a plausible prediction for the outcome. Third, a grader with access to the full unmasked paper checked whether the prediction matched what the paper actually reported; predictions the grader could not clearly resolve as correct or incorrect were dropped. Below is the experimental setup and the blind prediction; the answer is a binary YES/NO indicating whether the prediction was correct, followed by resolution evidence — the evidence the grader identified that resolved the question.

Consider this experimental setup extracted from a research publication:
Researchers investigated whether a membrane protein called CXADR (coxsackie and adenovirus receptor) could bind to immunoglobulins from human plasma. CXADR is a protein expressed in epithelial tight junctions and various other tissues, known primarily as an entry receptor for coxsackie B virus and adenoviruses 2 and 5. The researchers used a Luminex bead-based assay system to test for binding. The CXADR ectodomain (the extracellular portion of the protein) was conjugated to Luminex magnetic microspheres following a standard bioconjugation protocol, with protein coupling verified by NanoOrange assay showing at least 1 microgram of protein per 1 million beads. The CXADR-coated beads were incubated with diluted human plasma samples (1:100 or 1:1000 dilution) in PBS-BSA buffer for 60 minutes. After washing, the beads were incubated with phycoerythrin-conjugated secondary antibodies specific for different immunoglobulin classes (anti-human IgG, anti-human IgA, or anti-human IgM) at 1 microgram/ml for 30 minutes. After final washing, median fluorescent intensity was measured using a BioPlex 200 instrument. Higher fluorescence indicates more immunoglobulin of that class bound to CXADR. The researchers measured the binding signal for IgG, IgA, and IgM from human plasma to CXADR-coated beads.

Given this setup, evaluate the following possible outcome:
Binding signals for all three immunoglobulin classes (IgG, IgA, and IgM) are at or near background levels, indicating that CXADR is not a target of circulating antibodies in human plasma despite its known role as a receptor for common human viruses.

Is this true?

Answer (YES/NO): NO